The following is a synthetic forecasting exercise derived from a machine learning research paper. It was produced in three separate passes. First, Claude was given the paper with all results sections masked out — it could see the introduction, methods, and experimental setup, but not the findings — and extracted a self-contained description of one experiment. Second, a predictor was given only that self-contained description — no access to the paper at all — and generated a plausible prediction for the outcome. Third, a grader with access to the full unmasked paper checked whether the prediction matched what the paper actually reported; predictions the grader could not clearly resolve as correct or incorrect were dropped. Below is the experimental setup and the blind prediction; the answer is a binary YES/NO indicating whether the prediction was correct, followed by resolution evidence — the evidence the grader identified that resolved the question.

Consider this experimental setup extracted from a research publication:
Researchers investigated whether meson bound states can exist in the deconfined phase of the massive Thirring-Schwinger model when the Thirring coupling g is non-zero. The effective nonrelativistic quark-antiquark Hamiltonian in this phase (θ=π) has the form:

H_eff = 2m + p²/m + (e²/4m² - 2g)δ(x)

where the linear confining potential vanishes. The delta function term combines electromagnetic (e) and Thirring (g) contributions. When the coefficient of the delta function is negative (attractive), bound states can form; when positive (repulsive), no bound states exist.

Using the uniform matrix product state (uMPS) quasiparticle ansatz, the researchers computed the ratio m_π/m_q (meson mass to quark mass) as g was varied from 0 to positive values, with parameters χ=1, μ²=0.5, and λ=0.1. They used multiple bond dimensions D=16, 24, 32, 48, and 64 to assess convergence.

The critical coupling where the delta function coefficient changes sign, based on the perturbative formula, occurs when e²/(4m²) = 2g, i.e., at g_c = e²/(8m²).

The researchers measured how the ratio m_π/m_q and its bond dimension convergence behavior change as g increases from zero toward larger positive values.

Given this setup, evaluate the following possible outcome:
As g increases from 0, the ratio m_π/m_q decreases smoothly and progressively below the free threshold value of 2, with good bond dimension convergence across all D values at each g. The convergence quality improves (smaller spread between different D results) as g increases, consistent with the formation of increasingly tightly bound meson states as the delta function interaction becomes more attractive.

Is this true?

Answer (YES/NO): NO